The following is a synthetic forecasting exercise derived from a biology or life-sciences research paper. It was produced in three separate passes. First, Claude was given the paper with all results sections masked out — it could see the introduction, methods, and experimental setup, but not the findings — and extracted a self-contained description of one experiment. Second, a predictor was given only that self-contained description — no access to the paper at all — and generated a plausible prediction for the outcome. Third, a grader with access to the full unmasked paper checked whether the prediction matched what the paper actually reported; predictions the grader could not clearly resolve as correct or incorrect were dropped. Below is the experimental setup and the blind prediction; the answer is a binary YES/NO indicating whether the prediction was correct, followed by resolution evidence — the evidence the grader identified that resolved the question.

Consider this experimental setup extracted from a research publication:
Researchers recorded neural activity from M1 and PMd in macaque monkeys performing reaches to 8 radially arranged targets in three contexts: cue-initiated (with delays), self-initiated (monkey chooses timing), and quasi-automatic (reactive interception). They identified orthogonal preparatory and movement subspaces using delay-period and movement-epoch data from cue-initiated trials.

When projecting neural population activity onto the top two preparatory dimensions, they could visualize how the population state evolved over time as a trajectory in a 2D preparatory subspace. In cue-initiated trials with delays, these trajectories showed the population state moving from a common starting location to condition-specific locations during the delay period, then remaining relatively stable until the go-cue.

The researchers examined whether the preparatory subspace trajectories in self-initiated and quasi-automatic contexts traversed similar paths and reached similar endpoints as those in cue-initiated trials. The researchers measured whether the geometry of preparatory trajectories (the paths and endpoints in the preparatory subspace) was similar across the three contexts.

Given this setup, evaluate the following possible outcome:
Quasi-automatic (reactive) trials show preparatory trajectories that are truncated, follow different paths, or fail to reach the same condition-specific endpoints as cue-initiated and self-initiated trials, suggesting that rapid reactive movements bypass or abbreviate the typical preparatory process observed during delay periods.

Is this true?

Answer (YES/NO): NO